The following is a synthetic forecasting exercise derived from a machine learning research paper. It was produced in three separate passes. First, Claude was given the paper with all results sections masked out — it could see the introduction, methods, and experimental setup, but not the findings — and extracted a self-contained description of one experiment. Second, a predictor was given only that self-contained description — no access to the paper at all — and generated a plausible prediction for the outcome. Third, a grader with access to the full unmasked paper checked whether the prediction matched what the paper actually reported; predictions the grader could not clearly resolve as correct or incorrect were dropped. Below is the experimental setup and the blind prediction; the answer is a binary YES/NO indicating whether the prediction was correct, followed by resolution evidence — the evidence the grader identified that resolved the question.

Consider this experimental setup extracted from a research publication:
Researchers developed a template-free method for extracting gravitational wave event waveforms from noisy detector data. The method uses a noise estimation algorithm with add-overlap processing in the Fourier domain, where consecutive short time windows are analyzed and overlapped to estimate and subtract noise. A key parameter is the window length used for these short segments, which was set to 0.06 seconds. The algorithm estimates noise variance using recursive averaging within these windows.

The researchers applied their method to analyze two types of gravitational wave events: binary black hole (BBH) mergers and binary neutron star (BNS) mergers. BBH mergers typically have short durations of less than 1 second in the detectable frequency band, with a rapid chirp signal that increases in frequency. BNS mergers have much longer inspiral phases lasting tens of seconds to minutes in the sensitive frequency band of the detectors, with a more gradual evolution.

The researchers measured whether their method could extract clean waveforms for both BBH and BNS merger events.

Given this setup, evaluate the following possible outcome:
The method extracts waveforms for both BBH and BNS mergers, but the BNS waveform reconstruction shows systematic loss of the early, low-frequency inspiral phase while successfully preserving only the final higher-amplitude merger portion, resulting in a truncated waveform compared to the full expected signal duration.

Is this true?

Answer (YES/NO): NO